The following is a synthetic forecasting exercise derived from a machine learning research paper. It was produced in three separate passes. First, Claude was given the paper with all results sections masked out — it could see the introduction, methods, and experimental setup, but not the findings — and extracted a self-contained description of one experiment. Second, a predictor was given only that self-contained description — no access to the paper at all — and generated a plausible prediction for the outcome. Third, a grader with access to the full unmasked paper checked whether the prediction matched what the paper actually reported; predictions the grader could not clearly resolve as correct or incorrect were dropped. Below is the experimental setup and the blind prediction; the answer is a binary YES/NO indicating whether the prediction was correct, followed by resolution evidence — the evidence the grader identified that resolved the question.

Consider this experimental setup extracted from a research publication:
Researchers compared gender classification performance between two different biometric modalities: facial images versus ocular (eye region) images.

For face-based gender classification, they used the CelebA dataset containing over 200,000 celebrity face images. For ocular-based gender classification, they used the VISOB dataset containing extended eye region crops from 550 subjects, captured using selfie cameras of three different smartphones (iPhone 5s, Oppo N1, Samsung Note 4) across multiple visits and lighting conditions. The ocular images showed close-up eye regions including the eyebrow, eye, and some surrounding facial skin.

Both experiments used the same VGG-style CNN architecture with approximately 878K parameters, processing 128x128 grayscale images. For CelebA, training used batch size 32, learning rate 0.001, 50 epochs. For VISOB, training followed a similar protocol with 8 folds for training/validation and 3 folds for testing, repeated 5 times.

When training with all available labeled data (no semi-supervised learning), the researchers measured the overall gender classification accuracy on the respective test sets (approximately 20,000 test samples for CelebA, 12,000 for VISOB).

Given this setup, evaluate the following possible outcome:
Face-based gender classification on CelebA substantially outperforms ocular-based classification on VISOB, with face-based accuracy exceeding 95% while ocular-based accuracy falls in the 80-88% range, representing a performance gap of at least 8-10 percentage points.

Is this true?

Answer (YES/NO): YES